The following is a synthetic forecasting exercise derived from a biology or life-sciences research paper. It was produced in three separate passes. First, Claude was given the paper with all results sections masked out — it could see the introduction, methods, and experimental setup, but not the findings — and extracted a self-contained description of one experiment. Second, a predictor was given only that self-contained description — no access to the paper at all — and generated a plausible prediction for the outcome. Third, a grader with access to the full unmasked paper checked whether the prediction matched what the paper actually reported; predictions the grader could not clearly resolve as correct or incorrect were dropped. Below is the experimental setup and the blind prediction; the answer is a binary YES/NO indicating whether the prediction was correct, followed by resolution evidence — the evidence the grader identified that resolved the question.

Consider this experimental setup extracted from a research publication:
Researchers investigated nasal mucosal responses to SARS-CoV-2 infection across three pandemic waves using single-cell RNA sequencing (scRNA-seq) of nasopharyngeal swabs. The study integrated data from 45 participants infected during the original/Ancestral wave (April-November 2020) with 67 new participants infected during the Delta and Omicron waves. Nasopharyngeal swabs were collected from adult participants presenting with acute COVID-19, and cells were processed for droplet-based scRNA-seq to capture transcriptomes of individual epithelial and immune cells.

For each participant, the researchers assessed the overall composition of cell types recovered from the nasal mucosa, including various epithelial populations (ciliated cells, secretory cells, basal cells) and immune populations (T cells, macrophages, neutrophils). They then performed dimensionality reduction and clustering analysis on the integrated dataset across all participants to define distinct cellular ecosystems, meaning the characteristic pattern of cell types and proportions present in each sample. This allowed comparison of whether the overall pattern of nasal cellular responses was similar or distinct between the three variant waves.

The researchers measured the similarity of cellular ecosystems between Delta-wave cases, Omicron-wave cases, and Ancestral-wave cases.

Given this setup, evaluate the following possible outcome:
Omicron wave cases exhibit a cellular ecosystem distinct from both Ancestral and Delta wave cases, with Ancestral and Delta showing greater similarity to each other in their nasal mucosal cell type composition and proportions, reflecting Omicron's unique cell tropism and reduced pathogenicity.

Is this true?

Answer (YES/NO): NO